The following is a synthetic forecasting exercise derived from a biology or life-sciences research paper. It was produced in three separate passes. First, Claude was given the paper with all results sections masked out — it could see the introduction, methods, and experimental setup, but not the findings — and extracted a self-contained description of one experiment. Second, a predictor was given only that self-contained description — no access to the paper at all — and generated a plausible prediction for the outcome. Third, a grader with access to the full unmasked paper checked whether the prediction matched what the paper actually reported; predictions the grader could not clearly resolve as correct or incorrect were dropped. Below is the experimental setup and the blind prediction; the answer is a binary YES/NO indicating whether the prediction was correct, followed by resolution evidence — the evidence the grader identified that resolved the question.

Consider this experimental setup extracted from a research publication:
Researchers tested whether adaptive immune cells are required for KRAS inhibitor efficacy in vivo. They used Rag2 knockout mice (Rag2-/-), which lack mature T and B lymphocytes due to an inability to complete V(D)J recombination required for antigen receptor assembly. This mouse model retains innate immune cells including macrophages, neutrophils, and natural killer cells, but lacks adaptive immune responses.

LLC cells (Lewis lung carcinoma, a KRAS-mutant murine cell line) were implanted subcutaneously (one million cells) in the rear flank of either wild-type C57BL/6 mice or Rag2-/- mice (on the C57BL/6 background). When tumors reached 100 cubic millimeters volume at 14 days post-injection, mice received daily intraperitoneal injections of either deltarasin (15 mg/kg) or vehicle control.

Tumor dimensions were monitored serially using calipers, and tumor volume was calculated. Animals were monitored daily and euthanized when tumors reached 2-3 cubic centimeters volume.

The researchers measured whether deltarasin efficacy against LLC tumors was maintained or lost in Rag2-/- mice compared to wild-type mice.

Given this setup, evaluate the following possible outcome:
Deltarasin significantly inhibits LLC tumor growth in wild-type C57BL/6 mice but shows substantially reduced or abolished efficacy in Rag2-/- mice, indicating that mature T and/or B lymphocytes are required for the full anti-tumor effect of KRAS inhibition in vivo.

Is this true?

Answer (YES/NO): NO